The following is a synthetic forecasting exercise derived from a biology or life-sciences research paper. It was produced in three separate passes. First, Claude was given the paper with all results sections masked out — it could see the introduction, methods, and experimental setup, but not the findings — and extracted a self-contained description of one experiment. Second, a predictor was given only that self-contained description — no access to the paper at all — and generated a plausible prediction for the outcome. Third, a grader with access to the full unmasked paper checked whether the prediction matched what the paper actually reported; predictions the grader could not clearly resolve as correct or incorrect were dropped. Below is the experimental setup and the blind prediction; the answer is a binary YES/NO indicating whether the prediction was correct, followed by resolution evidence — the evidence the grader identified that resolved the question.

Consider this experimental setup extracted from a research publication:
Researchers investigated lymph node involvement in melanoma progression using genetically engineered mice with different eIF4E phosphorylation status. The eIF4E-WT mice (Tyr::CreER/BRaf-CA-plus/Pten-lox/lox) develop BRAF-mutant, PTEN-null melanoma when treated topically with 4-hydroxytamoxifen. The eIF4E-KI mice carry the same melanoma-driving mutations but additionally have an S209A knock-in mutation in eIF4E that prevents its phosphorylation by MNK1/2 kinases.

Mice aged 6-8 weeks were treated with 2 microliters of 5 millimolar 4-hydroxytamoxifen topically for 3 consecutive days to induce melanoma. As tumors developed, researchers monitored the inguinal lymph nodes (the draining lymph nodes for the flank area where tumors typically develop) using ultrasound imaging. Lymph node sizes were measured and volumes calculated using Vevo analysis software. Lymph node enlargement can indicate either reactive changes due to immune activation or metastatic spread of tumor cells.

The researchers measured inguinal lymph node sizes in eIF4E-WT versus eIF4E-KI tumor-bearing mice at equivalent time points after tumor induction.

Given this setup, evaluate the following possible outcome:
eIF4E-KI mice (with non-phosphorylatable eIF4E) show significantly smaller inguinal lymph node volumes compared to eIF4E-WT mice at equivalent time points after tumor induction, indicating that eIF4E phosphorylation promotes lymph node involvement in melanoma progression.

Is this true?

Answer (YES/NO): NO